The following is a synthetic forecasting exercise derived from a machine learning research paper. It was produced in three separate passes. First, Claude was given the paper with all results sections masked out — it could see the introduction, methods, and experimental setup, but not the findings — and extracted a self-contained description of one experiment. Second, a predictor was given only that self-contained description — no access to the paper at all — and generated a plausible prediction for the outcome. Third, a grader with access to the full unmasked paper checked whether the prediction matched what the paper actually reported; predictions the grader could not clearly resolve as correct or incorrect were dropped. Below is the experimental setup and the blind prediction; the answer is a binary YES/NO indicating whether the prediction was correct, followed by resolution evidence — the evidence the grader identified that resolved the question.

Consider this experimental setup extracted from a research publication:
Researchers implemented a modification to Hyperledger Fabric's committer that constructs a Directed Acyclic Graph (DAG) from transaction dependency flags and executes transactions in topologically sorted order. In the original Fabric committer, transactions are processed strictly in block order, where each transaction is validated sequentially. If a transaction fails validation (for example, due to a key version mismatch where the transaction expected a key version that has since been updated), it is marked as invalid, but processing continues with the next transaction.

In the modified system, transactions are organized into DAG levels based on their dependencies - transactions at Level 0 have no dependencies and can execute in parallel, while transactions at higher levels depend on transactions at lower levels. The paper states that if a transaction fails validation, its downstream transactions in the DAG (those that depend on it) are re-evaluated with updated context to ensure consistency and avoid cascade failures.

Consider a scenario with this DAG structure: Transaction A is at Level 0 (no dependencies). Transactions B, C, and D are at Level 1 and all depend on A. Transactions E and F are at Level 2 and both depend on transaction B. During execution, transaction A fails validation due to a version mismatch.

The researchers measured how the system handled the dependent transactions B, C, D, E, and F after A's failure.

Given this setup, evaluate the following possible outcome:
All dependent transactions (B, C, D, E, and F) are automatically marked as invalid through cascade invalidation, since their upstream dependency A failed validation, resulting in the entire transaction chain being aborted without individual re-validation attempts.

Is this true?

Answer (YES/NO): NO